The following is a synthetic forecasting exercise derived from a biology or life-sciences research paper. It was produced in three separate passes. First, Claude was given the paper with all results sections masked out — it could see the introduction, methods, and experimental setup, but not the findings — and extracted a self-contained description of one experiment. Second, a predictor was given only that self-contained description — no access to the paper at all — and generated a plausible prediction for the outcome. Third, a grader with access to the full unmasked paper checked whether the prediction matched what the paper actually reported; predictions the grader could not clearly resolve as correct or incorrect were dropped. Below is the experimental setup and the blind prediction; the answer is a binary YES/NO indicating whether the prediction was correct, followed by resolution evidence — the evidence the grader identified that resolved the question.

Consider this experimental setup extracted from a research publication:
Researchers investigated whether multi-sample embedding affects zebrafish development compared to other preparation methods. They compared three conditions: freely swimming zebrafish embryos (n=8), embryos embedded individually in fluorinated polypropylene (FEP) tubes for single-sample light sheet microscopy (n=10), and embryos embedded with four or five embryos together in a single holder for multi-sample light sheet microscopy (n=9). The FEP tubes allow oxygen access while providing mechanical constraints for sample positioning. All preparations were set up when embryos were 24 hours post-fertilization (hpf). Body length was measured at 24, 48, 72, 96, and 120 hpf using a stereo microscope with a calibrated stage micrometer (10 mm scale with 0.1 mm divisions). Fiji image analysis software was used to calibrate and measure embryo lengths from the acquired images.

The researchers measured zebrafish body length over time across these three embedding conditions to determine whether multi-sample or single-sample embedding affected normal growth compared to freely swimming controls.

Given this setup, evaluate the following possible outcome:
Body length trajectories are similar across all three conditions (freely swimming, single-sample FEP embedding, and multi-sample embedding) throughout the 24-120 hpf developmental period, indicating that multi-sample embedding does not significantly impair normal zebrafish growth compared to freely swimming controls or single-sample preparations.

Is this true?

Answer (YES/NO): NO